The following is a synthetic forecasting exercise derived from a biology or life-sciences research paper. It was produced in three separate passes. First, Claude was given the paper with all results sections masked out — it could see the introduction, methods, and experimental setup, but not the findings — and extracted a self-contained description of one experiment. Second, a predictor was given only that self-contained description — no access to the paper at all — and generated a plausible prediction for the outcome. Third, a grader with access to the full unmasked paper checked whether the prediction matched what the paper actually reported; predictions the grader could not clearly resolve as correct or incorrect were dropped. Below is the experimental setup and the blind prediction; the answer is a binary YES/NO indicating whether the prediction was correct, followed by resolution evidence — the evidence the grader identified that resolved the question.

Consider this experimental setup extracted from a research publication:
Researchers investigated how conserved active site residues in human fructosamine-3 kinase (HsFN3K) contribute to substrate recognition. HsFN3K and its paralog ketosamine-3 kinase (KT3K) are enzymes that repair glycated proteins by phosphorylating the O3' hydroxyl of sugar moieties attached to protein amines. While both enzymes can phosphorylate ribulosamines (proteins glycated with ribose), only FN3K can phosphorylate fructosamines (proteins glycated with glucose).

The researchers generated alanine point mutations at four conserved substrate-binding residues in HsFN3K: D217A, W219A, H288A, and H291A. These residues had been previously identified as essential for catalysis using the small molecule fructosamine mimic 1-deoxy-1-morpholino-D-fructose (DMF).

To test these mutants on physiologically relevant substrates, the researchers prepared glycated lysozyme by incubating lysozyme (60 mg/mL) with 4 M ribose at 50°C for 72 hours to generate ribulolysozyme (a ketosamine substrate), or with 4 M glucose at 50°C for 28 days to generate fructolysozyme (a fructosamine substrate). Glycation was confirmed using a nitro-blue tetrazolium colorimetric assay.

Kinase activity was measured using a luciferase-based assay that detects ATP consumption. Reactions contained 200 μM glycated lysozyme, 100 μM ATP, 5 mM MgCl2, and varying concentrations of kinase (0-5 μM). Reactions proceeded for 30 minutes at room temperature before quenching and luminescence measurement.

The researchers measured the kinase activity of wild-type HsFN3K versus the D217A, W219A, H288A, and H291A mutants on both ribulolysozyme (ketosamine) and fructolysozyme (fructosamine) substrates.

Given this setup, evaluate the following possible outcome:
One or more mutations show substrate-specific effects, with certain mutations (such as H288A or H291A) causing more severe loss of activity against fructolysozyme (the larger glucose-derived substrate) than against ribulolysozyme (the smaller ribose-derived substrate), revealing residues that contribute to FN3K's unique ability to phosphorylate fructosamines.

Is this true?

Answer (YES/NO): NO